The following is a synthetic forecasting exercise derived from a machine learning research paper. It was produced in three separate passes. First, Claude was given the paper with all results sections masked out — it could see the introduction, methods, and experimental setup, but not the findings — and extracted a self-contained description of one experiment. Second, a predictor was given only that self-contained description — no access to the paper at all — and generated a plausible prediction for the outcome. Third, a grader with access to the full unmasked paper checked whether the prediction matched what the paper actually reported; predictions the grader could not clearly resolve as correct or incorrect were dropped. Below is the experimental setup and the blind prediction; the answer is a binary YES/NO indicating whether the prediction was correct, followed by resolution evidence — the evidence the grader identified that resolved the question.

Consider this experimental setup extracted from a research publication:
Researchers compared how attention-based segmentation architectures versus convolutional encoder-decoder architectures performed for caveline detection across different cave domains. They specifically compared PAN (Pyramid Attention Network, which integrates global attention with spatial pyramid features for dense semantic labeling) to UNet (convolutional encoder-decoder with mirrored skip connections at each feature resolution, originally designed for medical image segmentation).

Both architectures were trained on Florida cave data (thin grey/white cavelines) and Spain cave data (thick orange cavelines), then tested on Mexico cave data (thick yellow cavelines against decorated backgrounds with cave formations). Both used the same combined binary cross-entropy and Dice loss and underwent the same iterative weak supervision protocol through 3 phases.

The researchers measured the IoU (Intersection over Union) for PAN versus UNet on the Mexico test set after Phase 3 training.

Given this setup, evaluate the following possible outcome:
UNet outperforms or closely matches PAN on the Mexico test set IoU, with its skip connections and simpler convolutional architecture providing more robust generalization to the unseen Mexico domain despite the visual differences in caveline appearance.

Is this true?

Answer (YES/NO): NO